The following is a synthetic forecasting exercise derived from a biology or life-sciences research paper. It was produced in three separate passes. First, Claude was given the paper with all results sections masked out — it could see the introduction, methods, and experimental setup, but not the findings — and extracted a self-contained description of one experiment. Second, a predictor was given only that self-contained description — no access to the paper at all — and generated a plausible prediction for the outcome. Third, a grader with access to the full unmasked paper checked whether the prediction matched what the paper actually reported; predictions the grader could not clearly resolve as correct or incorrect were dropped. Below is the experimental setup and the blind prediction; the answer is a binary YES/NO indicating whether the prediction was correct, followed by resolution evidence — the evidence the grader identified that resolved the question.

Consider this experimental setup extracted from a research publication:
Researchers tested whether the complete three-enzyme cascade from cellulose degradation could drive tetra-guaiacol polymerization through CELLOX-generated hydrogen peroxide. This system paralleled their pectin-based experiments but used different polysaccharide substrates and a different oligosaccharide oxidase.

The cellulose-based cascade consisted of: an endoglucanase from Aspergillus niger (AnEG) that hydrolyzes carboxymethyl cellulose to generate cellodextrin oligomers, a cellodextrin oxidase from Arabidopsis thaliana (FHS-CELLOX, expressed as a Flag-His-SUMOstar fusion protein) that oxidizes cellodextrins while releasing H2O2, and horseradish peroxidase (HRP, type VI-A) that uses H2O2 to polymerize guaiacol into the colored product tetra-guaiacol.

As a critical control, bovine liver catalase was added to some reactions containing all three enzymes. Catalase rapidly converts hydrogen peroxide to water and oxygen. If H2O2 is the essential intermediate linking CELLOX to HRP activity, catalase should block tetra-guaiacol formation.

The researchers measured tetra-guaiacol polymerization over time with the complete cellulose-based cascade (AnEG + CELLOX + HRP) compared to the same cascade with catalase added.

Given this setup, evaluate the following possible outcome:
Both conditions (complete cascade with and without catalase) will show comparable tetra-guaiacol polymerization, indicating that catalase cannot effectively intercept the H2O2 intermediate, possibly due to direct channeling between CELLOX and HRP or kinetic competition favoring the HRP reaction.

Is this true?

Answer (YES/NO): NO